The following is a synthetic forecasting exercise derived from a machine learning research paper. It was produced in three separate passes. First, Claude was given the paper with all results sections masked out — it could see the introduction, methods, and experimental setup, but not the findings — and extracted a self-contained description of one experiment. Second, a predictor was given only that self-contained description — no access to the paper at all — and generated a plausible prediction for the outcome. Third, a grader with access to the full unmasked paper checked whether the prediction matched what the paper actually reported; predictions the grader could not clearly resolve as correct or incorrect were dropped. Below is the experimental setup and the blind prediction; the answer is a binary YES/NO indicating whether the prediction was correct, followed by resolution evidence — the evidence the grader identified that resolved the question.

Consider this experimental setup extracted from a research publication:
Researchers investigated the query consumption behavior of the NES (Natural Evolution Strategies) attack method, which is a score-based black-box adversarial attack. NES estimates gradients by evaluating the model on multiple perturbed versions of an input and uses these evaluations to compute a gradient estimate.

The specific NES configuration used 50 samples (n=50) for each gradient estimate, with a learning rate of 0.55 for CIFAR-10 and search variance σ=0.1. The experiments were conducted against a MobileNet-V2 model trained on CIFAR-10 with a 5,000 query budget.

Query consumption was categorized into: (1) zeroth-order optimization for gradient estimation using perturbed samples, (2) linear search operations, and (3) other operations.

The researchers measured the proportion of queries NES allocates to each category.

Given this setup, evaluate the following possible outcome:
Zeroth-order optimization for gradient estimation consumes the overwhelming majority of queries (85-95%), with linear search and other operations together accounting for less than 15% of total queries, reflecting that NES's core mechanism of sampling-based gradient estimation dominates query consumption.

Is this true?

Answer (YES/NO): NO